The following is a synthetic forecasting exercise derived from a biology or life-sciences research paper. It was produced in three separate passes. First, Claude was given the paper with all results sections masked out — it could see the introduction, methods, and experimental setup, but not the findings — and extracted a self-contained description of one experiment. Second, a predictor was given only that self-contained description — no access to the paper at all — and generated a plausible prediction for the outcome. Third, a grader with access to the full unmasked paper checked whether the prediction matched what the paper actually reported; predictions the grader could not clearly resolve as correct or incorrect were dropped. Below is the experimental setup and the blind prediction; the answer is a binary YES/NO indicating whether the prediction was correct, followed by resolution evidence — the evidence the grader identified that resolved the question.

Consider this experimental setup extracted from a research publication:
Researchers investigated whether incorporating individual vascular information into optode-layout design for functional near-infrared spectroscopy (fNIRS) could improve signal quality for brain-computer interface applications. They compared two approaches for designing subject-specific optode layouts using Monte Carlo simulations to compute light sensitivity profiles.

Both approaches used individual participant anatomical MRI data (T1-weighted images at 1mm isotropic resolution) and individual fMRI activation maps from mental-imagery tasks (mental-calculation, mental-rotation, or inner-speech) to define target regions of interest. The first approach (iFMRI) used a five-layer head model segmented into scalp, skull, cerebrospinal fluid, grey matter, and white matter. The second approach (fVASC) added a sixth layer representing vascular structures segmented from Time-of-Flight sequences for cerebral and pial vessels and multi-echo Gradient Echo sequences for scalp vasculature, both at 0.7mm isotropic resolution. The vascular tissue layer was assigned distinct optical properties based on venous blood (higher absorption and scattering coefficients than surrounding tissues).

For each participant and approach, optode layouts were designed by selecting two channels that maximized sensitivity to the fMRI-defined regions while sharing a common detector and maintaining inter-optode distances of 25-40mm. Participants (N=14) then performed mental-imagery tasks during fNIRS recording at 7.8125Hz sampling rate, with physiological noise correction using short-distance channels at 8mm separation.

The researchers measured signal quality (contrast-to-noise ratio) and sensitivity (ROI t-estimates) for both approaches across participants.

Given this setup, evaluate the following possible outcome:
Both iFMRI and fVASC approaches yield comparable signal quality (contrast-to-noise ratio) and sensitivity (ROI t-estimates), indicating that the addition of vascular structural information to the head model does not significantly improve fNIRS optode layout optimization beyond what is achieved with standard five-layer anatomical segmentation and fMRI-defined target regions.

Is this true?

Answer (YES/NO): YES